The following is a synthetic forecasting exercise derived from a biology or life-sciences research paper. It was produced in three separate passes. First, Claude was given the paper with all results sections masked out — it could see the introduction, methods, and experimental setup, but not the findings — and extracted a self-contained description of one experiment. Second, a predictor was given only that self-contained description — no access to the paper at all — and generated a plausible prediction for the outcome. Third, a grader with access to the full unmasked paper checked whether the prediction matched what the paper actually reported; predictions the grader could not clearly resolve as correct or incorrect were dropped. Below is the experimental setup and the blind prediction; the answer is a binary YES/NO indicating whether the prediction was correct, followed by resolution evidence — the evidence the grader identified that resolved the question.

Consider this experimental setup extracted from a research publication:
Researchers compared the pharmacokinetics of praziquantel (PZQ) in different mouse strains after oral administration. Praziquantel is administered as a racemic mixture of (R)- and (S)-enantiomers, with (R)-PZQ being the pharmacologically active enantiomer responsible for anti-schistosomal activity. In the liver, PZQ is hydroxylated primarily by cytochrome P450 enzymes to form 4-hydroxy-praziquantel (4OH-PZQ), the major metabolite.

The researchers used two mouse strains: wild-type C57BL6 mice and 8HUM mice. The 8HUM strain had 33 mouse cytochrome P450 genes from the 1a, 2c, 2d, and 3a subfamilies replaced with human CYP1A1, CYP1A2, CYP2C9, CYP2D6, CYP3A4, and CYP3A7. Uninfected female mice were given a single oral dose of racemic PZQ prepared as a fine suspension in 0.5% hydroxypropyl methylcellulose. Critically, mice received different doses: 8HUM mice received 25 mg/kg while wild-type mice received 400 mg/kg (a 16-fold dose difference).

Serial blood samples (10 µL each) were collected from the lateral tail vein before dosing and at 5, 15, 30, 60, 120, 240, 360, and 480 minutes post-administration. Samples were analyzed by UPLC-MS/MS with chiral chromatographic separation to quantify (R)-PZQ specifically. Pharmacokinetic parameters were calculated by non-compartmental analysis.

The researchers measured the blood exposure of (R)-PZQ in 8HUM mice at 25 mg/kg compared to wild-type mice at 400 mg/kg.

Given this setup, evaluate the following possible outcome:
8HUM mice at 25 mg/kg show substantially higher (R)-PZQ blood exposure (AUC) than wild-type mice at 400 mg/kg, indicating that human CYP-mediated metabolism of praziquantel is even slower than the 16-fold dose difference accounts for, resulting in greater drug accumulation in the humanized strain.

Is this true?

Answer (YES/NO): NO